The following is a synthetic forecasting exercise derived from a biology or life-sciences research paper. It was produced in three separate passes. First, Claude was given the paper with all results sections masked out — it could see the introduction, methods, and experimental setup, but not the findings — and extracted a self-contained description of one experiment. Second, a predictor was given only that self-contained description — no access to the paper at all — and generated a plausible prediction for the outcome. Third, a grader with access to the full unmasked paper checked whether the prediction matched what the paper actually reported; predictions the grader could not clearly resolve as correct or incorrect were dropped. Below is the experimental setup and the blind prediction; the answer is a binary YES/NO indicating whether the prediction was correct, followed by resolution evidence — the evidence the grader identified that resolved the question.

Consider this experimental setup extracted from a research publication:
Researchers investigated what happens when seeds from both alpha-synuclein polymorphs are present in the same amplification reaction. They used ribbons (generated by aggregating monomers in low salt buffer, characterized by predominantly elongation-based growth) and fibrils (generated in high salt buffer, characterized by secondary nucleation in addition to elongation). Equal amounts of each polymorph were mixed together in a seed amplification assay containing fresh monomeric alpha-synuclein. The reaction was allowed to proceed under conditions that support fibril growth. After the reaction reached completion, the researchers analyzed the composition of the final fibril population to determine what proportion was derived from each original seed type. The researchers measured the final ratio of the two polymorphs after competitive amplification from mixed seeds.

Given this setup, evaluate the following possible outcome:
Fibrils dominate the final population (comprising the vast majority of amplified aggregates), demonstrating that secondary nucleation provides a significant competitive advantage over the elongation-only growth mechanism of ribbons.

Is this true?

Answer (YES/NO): YES